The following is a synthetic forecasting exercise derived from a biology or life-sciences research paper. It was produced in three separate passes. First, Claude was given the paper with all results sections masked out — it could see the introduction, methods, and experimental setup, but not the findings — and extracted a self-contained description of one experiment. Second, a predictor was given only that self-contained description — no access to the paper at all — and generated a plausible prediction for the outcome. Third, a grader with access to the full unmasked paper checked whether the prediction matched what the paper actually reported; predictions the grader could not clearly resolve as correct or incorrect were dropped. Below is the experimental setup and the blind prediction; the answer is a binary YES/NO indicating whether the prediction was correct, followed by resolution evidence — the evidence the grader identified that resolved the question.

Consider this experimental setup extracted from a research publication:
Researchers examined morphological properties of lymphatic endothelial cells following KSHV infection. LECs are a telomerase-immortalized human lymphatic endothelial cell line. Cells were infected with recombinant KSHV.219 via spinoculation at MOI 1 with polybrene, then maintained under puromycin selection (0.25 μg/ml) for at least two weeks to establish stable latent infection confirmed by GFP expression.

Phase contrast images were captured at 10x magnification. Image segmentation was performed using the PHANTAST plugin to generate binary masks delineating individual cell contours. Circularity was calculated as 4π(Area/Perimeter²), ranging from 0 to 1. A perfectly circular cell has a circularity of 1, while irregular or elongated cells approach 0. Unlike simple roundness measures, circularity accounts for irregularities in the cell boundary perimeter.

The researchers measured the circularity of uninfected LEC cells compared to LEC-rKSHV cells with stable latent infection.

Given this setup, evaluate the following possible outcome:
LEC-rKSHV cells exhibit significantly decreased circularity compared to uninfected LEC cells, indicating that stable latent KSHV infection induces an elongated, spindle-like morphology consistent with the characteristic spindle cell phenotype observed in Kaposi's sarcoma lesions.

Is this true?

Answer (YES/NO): YES